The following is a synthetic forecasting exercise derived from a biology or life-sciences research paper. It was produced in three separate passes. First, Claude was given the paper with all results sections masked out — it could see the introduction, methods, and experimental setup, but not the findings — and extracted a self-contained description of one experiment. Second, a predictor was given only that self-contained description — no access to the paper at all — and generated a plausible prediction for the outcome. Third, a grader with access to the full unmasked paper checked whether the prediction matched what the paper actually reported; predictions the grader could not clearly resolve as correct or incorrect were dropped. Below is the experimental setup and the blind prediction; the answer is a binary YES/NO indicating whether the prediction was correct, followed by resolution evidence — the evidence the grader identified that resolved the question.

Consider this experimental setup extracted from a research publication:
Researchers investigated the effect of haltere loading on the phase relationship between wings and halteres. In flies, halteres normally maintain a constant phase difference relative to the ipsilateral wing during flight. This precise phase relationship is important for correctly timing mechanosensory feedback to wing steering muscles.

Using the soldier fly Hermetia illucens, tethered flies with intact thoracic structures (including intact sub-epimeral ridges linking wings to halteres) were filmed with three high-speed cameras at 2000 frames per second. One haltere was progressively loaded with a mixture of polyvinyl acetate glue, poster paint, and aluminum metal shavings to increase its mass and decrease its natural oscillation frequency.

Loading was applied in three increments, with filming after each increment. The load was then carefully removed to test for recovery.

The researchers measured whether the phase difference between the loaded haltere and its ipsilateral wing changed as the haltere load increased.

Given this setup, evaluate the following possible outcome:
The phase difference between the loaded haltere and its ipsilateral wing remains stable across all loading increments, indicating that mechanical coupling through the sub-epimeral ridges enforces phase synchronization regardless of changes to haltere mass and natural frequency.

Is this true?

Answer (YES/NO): NO